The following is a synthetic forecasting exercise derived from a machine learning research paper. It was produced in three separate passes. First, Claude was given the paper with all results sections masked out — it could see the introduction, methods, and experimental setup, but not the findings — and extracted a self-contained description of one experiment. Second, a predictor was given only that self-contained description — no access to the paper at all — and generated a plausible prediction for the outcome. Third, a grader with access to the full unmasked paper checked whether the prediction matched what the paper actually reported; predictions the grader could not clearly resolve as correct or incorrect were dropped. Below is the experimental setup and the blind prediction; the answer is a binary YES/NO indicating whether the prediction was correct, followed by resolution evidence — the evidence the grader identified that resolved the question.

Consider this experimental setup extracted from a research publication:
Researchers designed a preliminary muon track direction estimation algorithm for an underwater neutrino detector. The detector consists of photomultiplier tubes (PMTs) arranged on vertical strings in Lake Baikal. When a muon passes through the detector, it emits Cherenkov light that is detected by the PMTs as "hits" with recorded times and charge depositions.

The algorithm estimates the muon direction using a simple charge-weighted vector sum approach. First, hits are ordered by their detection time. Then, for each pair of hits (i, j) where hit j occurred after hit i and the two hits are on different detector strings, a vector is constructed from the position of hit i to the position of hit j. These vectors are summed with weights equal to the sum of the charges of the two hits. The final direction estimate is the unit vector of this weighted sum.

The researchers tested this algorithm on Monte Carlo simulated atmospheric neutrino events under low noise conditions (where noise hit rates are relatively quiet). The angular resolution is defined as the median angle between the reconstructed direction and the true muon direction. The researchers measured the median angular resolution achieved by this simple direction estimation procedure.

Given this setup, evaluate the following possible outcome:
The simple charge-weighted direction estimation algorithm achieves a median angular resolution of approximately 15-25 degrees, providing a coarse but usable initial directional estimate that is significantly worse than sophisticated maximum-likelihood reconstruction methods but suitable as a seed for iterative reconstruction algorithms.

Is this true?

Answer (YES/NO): NO